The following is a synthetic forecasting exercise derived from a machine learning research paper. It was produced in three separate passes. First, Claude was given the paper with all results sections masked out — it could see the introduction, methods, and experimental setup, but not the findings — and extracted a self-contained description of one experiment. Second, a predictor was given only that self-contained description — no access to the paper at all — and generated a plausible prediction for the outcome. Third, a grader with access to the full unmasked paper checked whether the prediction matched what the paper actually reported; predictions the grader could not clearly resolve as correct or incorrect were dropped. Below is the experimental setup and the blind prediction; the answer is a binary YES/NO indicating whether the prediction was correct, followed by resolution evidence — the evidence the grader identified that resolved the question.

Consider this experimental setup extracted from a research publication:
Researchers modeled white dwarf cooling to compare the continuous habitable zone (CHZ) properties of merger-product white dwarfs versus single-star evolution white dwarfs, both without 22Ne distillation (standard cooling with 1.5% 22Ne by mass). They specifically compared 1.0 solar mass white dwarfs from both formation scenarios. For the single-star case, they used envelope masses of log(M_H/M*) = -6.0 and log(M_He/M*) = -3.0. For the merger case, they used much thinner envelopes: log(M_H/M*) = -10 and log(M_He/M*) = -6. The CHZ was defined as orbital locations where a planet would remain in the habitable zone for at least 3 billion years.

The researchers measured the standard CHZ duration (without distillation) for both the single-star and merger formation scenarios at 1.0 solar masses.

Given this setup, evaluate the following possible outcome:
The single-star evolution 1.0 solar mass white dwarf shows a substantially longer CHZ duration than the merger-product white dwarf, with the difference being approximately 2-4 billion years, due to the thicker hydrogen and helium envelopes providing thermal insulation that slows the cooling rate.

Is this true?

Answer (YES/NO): NO